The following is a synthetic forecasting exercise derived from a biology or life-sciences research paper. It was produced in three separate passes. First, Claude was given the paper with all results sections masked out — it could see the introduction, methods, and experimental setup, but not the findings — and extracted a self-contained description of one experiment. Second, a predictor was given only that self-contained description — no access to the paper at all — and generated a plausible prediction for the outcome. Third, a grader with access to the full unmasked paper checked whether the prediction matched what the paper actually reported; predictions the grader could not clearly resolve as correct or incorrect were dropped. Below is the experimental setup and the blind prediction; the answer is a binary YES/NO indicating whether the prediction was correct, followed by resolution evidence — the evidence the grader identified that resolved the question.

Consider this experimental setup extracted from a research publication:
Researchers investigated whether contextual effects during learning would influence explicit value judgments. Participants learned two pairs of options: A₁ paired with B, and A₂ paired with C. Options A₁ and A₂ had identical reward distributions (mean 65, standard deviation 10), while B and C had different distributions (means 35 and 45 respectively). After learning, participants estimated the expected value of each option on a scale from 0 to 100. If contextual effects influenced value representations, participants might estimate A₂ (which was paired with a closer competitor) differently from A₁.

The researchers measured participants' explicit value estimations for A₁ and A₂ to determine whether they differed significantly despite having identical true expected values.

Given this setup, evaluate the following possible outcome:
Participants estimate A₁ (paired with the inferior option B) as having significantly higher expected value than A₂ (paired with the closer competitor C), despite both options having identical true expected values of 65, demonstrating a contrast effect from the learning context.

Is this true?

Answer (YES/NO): NO